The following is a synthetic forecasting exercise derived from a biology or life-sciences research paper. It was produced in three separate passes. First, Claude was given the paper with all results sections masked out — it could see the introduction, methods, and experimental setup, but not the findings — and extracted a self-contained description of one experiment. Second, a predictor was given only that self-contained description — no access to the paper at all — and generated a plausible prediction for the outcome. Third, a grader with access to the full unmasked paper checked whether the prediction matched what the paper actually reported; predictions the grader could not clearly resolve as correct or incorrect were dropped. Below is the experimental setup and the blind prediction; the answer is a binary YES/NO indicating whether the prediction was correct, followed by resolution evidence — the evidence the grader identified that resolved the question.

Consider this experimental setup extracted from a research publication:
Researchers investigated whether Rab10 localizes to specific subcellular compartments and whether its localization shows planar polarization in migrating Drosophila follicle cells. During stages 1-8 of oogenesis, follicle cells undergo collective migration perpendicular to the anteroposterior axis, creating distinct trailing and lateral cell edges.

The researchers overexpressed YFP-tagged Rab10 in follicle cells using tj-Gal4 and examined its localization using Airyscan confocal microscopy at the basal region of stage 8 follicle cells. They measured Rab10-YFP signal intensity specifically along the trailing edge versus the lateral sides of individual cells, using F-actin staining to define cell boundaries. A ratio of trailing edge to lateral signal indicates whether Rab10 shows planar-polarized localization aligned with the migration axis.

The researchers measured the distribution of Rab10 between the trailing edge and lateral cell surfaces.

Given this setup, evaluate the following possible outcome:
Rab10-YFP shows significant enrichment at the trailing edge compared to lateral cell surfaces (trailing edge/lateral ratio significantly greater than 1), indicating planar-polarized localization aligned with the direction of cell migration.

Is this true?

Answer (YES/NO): YES